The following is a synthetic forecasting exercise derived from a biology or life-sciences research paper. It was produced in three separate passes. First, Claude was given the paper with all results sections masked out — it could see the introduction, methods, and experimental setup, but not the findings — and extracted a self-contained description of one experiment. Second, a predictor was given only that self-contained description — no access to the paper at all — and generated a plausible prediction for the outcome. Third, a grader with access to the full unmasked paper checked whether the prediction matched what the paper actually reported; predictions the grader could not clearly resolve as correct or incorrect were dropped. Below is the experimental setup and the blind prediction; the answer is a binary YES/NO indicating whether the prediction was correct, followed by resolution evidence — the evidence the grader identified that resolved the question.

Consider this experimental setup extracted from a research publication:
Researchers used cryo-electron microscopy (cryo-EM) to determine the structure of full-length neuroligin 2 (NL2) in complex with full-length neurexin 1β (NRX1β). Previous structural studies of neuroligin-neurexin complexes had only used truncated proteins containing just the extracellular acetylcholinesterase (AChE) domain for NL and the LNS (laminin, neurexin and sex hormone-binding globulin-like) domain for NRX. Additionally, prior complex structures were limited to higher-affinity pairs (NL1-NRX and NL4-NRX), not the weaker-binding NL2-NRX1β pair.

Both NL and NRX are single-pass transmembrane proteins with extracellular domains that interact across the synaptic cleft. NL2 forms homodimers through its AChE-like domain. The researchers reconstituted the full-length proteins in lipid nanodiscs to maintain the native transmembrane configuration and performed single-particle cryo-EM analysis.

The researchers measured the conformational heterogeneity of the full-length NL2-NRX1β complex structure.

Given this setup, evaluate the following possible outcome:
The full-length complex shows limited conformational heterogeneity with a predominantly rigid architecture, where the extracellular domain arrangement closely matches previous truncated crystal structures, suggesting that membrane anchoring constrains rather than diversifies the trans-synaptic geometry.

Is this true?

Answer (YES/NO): NO